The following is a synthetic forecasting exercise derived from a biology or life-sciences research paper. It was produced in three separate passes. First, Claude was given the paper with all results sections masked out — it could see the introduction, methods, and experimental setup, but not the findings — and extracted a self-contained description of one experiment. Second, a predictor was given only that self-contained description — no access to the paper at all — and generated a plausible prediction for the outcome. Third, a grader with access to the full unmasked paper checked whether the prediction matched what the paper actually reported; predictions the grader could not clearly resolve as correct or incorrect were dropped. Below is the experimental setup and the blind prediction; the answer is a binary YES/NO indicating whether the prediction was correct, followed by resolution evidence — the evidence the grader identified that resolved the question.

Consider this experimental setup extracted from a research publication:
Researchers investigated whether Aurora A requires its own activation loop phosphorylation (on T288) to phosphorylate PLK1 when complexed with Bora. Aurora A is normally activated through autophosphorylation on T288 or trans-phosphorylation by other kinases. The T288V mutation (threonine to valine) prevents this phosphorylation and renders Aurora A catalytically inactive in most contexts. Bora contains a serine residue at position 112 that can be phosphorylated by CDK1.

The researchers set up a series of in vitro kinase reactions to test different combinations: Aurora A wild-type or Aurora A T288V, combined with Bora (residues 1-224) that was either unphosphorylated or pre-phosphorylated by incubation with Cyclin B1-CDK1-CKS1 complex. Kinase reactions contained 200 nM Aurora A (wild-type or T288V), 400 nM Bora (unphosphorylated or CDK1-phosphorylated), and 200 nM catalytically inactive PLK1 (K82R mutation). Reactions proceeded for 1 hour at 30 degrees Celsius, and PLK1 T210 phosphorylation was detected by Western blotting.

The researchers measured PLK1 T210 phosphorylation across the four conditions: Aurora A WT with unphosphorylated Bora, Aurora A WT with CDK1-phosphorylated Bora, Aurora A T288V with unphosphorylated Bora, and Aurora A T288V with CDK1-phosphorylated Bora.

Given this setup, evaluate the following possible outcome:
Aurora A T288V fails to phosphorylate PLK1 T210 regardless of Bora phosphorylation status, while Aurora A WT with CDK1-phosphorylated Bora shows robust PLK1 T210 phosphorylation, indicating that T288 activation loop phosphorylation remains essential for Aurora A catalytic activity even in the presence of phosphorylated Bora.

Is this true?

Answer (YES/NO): NO